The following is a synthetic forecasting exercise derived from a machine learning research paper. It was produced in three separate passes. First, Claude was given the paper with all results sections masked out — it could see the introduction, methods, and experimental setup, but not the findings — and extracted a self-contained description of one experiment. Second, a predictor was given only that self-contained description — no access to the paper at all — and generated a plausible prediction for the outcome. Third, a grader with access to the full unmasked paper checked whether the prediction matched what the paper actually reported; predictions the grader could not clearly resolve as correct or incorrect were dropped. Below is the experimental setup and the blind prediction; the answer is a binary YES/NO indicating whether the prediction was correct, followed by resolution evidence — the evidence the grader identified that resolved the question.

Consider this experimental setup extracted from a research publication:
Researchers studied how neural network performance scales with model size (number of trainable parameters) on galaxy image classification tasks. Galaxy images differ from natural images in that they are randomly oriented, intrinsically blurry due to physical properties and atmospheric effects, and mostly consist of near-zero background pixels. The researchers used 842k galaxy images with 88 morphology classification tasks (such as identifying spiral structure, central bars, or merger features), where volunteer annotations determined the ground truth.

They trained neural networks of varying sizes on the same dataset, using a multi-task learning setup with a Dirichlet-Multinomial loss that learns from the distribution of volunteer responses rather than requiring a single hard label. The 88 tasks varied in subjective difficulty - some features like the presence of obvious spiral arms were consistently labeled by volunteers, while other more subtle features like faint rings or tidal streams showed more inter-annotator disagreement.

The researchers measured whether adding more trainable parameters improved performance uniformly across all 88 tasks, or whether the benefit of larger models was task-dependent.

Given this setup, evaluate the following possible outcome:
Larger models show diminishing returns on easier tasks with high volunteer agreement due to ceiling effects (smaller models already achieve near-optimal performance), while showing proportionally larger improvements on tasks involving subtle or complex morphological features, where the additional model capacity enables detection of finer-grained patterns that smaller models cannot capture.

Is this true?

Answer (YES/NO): YES